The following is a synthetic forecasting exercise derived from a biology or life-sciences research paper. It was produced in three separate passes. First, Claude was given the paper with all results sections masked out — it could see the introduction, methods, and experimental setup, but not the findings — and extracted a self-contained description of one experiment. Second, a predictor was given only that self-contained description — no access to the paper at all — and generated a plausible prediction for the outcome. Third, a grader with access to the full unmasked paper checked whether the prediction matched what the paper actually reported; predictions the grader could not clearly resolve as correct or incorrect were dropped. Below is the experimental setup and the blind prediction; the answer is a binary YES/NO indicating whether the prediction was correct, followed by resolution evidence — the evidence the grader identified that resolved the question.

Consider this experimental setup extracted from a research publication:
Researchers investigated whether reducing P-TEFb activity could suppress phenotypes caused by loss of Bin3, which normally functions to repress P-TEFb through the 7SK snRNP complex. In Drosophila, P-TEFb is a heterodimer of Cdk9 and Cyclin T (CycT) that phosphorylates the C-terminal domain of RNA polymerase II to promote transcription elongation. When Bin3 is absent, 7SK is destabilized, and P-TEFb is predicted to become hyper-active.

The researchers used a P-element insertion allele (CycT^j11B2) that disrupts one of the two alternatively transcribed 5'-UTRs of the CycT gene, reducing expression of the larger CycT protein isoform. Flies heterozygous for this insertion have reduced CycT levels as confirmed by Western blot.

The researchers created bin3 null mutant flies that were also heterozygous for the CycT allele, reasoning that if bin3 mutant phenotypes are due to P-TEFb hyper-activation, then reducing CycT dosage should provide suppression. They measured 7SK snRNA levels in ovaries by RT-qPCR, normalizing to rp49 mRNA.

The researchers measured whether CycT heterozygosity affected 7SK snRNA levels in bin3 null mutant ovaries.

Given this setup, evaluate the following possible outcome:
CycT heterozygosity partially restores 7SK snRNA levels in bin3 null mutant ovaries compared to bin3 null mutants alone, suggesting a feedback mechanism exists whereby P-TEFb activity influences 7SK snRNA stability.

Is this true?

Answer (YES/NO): NO